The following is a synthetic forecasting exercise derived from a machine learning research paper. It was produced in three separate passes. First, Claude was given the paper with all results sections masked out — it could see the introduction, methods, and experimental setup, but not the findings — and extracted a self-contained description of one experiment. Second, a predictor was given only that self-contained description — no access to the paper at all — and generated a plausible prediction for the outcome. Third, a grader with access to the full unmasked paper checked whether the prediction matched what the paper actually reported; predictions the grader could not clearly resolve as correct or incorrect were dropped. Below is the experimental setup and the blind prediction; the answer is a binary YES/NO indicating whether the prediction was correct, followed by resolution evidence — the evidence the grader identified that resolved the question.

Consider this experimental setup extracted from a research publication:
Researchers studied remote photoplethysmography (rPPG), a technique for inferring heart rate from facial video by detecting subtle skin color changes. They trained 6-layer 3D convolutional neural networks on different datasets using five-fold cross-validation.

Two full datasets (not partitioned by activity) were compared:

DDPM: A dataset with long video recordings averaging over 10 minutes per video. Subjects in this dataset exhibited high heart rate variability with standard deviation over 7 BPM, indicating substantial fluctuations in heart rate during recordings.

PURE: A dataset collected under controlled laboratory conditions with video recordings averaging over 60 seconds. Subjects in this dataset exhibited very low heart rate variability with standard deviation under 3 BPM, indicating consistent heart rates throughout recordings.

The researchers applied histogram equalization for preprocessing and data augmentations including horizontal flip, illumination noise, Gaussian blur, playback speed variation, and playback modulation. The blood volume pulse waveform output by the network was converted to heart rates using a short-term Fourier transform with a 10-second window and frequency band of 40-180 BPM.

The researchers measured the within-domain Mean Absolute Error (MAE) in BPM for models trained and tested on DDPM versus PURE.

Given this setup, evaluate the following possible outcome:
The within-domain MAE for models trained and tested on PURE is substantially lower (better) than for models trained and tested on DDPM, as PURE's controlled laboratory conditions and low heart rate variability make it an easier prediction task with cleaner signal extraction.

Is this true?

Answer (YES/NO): YES